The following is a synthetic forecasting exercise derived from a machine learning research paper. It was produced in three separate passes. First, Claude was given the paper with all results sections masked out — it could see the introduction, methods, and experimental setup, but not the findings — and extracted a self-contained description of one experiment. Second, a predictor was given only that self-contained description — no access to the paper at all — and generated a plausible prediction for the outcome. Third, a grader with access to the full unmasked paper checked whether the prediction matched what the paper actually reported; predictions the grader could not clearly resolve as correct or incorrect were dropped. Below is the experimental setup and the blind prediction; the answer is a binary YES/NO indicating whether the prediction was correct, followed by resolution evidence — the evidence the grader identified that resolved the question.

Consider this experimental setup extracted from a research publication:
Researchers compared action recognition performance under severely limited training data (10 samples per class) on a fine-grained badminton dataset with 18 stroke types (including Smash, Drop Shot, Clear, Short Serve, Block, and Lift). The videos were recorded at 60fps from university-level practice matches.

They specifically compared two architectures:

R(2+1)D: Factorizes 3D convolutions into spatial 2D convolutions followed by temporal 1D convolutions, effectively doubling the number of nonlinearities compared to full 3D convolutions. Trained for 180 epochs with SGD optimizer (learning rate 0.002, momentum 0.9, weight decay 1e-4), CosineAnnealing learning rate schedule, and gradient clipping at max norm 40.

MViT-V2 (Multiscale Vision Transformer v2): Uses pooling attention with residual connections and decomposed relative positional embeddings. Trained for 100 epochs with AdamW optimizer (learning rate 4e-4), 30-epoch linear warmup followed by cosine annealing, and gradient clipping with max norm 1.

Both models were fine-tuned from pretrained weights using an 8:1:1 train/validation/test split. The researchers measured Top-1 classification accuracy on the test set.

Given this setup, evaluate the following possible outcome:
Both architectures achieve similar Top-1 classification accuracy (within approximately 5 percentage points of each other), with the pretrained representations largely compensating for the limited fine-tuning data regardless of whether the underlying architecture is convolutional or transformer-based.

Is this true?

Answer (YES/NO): YES